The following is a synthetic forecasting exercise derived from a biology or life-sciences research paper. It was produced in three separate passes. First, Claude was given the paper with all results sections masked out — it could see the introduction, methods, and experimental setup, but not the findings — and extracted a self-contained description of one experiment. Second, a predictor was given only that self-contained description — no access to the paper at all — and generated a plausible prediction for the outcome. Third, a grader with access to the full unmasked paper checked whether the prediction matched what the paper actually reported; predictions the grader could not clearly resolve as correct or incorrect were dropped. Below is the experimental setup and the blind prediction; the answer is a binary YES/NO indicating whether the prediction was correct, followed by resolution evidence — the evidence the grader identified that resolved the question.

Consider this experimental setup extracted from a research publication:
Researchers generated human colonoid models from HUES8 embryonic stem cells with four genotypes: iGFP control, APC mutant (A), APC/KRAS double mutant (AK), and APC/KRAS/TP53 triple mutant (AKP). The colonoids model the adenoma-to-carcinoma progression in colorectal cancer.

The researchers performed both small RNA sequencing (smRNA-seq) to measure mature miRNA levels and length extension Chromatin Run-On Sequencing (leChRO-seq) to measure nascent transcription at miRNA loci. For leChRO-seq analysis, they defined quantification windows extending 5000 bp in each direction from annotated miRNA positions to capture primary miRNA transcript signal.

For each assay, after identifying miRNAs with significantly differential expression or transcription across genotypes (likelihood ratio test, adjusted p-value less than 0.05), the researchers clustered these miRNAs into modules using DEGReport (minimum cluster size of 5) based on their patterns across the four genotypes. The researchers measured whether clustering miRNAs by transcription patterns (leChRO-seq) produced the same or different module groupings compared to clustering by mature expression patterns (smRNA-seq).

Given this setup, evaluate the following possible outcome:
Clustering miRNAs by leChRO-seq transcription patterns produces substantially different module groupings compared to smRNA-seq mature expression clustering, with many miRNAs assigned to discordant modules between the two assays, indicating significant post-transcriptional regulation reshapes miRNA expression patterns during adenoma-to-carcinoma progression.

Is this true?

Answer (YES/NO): NO